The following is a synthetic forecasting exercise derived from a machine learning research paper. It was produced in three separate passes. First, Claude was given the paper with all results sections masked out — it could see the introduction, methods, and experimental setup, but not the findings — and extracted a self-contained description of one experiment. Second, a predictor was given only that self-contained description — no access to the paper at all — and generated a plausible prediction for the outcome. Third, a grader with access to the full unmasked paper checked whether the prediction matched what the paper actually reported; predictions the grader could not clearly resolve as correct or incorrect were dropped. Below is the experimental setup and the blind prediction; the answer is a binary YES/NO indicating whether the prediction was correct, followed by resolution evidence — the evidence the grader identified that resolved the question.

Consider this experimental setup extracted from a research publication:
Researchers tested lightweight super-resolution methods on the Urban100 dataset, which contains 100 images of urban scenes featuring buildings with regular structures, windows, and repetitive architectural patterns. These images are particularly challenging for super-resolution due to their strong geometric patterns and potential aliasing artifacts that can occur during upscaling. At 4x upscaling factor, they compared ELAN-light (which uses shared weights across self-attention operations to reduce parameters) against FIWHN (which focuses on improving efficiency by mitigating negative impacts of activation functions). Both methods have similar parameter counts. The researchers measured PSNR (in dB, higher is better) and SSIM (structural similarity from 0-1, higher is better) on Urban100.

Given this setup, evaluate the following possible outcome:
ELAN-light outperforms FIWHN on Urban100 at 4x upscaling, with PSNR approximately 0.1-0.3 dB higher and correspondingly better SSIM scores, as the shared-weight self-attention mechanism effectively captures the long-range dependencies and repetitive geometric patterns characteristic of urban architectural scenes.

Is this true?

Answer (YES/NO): NO